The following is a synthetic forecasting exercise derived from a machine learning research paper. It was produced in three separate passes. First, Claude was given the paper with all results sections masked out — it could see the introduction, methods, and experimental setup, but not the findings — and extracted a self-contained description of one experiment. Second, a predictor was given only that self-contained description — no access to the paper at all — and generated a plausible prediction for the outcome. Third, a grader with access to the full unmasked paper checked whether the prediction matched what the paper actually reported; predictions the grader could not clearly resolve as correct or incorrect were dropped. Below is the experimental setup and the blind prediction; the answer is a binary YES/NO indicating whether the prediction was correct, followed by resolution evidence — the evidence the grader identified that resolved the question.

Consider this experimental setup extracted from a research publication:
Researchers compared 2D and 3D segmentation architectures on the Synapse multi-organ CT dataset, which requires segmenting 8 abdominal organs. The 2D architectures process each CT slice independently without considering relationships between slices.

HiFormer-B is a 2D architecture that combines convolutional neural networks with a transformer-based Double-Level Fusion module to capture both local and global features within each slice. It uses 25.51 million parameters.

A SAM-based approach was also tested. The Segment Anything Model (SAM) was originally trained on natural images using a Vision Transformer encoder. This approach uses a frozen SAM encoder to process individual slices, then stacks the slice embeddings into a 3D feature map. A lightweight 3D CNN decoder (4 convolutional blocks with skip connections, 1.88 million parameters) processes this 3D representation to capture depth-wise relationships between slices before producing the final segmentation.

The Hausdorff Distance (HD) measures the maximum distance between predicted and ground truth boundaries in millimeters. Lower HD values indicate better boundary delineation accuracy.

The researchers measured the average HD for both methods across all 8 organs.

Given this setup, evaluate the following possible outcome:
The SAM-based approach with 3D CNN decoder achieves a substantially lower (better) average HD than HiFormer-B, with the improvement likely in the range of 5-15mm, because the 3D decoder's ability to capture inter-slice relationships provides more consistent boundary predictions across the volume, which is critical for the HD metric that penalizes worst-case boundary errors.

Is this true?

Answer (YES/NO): NO